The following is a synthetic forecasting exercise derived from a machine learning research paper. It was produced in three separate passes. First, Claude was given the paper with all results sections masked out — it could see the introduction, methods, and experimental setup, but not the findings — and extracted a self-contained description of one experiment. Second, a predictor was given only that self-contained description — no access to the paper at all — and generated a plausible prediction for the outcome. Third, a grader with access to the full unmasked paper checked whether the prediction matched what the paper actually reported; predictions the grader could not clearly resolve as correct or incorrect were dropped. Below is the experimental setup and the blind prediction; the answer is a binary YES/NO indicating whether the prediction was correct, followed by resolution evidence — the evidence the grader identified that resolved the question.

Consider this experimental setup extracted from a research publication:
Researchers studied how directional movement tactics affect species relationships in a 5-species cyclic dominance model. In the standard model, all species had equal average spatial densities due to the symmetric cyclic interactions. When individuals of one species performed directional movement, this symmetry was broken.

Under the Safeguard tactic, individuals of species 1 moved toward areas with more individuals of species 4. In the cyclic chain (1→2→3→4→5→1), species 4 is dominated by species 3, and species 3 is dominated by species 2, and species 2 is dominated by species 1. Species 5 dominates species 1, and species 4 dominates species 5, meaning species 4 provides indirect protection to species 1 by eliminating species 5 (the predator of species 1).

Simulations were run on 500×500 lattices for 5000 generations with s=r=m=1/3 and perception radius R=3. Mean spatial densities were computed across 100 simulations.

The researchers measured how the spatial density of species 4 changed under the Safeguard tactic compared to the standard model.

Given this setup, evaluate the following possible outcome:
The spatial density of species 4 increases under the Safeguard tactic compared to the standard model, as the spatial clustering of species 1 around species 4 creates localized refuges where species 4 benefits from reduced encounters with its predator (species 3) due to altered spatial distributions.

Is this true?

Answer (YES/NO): YES